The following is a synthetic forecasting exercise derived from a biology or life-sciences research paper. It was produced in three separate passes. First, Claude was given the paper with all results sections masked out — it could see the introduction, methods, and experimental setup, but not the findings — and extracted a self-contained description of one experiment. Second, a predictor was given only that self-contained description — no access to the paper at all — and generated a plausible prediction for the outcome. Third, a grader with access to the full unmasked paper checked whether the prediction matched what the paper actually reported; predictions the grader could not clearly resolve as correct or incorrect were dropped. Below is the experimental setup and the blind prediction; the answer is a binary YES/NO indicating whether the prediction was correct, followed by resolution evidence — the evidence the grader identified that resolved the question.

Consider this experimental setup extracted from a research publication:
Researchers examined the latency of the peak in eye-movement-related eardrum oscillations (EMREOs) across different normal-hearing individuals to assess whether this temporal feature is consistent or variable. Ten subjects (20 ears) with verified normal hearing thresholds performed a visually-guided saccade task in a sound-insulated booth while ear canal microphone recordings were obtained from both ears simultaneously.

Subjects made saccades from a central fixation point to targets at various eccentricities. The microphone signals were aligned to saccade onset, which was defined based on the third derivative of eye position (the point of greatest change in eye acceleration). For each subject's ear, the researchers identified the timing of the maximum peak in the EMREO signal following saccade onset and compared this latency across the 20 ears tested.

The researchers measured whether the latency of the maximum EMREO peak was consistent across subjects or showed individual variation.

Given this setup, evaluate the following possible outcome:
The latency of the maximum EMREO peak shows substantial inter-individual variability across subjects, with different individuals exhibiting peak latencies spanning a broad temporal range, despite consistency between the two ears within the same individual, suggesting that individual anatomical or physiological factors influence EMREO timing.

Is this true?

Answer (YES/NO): NO